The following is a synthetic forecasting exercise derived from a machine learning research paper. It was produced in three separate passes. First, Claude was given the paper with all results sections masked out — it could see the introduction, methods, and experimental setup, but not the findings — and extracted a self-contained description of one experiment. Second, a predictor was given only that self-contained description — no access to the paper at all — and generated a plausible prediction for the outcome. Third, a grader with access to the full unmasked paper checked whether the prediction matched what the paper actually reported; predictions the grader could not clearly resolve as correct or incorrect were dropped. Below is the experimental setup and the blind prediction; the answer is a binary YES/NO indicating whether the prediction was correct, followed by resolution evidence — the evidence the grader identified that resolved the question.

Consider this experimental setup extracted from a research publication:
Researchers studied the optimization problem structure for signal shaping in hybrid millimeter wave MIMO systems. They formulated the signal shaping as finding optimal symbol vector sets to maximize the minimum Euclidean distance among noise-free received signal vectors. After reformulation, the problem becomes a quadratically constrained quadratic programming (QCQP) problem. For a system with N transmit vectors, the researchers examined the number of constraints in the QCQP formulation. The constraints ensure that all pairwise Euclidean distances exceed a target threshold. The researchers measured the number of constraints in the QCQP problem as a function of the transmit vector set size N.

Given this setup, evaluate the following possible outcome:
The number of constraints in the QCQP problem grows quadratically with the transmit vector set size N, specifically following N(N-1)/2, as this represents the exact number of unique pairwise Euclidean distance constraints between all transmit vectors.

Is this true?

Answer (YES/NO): YES